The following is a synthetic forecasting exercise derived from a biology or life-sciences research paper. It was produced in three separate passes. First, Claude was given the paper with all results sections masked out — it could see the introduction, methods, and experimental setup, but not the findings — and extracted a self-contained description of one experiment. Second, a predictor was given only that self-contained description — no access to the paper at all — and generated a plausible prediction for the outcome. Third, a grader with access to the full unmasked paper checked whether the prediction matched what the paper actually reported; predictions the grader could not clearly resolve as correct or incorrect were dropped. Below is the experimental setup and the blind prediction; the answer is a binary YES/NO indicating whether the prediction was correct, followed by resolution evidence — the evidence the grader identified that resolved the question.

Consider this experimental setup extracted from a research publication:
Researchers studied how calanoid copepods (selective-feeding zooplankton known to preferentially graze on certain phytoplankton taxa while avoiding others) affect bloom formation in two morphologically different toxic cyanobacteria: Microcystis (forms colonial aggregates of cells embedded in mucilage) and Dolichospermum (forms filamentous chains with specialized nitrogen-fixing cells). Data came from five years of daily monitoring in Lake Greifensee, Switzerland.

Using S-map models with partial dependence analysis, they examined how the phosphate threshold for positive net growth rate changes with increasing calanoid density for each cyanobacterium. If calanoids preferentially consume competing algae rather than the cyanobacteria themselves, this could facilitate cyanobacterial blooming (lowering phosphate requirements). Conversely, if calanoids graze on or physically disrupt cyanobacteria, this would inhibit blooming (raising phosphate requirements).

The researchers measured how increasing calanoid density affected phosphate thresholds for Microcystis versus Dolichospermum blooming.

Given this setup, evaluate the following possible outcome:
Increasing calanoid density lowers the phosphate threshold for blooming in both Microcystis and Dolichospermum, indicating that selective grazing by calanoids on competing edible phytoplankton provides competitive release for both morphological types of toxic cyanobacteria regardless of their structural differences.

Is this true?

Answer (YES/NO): NO